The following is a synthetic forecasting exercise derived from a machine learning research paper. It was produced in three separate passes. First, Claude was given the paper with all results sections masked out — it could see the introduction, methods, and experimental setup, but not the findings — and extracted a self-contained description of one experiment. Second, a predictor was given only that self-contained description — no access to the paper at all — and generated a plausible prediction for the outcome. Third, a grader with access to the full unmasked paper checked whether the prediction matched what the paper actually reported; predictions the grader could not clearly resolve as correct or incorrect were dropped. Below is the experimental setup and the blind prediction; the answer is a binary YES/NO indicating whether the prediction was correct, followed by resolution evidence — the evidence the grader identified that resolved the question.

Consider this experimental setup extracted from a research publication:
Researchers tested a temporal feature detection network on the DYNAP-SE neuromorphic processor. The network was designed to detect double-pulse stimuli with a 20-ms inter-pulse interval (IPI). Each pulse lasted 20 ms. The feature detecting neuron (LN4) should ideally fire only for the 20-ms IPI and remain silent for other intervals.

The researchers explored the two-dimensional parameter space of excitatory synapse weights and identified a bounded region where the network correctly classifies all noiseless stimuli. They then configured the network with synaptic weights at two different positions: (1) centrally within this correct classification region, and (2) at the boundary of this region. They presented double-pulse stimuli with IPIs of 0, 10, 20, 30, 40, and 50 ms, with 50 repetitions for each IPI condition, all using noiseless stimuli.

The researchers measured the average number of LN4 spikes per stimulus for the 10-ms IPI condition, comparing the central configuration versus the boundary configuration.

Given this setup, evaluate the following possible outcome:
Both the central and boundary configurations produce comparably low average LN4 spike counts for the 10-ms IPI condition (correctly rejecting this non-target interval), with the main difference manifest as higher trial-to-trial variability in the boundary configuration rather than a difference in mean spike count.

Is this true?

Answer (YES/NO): NO